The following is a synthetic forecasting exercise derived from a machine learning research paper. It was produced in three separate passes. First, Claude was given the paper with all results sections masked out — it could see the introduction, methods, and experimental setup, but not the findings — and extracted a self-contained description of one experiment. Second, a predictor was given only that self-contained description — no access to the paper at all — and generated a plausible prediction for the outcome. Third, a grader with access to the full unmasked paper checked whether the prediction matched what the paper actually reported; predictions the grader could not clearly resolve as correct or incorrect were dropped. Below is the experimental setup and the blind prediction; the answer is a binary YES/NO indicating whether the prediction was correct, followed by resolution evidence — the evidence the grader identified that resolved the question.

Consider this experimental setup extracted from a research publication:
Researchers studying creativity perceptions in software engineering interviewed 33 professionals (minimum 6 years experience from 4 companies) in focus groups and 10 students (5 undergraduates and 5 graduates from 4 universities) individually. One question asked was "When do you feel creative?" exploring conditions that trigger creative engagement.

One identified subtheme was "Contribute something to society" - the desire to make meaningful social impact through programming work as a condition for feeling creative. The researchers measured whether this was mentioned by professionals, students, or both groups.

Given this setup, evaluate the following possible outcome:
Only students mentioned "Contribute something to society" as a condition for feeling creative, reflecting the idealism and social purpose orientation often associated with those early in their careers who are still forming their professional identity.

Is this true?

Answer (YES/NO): YES